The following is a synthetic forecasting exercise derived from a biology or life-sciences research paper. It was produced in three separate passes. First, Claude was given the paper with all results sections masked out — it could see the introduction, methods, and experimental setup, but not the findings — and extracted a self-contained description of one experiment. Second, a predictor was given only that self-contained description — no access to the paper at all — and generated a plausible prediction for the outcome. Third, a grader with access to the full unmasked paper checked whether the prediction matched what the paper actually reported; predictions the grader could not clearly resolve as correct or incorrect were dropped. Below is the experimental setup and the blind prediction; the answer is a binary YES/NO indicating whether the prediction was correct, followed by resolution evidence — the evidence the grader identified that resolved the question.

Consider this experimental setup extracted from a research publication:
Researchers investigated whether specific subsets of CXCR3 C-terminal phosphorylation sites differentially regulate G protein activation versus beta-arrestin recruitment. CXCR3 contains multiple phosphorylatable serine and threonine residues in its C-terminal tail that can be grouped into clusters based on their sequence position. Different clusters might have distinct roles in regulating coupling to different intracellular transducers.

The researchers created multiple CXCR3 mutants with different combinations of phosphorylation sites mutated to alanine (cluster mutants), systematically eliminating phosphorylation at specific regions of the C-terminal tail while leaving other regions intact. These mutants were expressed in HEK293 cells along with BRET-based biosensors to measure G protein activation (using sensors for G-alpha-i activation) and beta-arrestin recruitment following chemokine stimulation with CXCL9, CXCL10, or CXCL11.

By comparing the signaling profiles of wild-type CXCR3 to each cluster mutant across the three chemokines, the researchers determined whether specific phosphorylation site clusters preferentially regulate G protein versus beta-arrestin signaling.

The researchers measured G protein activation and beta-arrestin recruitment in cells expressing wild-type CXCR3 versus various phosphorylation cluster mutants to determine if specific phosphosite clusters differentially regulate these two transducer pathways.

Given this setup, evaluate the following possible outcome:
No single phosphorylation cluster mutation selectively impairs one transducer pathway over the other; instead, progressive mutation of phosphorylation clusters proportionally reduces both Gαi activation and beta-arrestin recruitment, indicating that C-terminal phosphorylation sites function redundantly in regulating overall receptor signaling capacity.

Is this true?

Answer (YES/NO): NO